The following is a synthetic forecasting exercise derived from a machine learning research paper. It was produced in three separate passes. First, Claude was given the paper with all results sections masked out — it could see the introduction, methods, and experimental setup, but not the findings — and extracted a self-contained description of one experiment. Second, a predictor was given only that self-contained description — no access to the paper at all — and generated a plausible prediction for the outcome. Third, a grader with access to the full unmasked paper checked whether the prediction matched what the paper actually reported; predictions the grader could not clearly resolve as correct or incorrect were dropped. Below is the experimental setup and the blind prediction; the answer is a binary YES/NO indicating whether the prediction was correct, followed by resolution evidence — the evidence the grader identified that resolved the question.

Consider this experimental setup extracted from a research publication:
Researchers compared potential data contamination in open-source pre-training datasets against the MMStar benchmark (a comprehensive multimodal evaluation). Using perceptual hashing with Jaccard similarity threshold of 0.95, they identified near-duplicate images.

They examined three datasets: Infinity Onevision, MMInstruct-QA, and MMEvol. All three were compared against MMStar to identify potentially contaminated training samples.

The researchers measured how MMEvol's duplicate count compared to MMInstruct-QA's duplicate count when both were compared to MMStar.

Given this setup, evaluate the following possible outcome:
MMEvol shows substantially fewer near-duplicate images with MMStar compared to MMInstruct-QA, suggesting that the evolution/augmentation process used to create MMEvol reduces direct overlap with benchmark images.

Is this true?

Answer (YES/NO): NO